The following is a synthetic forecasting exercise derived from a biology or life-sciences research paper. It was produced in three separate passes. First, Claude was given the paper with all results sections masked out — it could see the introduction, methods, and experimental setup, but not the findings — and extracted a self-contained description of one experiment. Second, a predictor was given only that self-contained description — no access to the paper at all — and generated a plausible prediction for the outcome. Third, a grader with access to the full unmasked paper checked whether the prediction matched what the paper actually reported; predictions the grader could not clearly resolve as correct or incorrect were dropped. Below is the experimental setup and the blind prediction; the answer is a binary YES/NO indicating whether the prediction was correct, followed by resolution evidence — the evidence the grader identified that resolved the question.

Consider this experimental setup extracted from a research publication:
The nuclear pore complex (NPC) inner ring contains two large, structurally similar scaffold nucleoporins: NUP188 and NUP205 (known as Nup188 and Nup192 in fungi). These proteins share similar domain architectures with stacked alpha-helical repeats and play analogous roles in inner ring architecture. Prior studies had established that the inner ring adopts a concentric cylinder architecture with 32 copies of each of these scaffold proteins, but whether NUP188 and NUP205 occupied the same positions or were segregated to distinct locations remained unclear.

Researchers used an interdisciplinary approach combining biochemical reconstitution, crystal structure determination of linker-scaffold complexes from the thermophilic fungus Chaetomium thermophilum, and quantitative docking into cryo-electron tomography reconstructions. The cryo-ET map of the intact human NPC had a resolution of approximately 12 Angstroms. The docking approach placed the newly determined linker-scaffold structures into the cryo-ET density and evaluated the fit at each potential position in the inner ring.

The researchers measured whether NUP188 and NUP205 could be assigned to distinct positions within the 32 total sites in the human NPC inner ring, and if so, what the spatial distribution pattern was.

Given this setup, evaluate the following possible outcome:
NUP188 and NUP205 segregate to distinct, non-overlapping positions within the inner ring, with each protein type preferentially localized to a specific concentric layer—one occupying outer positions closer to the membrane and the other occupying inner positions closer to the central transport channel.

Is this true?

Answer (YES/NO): NO